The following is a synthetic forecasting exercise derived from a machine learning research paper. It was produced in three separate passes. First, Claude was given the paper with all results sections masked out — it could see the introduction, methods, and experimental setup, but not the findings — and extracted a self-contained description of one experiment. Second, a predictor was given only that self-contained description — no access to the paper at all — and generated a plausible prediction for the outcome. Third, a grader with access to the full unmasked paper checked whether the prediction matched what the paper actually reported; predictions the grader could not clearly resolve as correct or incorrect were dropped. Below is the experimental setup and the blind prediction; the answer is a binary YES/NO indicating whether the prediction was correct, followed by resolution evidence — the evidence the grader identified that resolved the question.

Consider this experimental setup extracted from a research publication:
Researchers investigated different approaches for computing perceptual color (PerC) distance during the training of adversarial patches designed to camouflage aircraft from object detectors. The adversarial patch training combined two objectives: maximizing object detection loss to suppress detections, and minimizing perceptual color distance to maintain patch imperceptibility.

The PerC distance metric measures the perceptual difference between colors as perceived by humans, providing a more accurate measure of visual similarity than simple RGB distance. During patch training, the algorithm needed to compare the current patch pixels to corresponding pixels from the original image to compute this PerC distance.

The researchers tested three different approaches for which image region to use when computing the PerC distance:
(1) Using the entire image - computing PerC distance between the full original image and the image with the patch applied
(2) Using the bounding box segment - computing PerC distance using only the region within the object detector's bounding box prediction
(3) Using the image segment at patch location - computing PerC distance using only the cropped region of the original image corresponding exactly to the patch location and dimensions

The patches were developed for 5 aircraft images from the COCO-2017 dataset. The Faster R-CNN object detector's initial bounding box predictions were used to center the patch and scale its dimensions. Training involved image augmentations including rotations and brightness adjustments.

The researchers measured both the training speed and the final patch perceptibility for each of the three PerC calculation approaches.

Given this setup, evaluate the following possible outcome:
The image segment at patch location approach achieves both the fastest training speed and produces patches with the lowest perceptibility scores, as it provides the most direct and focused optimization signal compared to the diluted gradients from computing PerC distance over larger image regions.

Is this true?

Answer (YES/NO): NO